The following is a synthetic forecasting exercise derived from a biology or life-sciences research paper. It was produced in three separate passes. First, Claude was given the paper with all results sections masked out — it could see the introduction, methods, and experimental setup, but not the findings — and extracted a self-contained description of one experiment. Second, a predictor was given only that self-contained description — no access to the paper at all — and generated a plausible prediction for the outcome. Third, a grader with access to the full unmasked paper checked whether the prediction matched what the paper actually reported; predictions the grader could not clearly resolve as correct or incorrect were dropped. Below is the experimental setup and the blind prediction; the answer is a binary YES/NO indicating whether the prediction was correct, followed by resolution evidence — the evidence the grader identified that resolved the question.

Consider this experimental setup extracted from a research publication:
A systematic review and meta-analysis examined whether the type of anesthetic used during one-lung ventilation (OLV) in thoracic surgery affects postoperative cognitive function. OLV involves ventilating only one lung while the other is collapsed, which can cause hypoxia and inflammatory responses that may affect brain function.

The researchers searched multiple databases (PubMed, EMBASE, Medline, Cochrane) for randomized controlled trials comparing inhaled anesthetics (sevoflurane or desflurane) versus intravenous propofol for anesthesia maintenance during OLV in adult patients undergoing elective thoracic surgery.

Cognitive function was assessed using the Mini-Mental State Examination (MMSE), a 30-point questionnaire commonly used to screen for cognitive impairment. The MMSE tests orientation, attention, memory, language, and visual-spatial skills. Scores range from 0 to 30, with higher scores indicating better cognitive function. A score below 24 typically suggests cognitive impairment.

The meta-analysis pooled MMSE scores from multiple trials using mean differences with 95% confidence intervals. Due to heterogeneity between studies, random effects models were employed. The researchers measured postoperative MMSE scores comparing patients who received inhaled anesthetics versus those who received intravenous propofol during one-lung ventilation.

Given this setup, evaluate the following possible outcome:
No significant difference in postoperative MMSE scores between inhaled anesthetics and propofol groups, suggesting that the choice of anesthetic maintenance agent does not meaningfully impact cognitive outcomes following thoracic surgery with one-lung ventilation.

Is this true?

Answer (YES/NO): YES